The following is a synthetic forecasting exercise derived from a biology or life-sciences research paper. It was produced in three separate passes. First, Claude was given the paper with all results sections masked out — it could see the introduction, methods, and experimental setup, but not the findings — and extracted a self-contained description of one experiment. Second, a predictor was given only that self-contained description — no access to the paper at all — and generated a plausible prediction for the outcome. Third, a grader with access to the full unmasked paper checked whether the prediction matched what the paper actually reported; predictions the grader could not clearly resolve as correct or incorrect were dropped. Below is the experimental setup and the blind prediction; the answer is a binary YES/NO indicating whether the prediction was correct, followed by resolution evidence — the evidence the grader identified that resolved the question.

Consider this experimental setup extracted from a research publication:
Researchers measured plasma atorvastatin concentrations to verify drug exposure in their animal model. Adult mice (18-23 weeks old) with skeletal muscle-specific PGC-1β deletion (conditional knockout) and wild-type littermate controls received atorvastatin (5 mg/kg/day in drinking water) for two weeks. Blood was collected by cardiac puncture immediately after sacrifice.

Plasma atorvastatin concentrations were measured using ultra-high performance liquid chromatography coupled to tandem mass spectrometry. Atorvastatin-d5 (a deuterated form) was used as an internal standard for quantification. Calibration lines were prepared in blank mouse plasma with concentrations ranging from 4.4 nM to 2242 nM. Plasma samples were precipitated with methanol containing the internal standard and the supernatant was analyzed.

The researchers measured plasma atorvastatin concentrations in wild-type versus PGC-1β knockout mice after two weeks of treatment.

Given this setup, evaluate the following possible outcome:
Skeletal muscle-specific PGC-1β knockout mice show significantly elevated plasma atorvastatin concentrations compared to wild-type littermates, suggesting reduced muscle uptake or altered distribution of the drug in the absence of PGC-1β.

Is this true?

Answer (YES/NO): NO